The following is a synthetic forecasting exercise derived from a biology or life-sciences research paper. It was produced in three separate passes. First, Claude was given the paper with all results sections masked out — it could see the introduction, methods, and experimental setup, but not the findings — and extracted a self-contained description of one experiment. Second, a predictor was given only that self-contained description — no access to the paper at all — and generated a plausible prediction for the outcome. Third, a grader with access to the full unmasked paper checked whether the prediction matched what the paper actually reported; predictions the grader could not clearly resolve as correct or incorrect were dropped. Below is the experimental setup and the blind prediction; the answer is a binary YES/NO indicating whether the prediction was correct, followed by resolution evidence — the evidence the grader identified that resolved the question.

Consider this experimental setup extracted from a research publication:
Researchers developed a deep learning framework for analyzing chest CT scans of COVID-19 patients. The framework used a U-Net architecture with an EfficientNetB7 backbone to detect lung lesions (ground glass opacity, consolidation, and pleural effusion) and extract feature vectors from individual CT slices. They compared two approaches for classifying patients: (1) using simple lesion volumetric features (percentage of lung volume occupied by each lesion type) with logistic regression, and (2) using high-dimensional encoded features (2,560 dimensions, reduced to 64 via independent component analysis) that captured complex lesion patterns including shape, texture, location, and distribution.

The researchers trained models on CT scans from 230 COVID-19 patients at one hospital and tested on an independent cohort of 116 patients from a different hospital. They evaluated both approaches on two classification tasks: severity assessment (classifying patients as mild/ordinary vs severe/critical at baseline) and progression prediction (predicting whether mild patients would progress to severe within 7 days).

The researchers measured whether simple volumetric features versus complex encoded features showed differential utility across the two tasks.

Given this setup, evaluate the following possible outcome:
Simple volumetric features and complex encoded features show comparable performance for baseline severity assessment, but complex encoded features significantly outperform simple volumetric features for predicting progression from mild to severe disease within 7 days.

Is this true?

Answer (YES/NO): YES